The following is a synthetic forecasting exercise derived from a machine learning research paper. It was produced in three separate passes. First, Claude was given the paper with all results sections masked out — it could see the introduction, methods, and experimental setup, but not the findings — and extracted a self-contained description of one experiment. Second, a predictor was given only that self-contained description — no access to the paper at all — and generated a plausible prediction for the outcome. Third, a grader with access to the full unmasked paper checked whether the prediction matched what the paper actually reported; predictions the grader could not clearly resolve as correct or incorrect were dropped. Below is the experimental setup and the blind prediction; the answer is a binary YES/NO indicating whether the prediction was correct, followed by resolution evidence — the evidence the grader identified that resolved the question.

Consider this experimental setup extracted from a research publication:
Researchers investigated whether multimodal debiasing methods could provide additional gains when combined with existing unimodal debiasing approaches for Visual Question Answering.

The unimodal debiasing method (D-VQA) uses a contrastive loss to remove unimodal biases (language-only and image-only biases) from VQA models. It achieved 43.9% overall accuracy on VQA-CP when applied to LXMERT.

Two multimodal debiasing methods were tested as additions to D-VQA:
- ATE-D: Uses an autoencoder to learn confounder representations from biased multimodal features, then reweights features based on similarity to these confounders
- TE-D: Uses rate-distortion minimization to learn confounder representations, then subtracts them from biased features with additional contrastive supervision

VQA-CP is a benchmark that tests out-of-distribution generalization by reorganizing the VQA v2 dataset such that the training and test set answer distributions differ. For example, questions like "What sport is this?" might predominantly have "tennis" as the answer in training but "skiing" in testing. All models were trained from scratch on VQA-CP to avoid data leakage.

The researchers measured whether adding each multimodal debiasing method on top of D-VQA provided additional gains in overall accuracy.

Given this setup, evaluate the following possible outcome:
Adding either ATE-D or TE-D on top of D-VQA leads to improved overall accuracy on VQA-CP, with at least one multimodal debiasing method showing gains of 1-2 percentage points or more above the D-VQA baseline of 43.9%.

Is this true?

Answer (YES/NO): NO